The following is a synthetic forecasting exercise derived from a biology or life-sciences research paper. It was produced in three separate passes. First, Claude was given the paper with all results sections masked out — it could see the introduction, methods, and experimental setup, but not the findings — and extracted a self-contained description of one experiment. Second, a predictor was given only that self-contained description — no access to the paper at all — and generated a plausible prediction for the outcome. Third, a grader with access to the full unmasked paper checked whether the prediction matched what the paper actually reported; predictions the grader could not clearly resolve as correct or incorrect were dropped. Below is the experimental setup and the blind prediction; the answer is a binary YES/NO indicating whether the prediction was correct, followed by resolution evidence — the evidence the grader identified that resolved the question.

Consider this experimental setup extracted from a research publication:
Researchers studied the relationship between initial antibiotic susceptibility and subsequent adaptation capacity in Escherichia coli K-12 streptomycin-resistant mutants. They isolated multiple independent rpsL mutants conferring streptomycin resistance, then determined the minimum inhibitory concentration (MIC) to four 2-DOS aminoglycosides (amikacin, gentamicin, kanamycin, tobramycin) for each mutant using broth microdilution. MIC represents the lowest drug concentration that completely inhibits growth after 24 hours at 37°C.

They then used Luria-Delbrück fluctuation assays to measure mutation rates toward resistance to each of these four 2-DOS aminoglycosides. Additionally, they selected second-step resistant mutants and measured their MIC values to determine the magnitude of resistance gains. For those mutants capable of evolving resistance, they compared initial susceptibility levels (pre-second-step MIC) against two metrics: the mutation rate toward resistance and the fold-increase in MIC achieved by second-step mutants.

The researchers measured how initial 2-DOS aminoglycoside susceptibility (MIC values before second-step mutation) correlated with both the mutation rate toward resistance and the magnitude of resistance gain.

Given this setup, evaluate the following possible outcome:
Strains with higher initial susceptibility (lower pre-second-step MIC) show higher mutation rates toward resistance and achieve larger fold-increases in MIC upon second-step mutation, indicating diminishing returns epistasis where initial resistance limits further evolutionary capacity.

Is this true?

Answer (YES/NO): NO